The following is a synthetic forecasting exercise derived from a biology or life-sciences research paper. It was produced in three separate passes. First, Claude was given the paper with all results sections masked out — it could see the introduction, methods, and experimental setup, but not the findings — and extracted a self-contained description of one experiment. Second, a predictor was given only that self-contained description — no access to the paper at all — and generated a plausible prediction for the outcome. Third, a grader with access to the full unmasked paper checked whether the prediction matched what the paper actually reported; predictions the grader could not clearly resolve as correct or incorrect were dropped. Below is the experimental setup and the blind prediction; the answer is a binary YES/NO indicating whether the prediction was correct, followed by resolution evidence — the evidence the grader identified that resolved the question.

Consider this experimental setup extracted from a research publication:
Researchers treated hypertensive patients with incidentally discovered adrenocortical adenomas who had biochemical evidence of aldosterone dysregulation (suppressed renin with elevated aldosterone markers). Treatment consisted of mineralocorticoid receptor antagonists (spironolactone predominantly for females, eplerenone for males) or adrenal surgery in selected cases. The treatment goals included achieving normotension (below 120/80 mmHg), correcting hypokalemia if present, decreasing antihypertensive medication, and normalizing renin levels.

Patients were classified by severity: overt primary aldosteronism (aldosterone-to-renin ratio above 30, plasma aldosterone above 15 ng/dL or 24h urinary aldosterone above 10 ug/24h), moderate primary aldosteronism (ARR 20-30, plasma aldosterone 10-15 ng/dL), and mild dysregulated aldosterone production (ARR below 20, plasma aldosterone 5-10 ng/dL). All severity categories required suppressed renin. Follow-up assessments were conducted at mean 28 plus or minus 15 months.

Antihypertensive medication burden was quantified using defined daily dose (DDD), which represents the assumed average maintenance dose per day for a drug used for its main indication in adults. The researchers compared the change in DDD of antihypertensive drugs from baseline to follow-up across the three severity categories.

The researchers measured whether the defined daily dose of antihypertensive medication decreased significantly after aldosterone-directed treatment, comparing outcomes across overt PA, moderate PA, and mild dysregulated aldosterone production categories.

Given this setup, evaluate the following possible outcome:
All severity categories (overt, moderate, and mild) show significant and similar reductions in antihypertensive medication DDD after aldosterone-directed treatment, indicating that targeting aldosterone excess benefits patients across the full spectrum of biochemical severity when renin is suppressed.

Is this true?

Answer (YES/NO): NO